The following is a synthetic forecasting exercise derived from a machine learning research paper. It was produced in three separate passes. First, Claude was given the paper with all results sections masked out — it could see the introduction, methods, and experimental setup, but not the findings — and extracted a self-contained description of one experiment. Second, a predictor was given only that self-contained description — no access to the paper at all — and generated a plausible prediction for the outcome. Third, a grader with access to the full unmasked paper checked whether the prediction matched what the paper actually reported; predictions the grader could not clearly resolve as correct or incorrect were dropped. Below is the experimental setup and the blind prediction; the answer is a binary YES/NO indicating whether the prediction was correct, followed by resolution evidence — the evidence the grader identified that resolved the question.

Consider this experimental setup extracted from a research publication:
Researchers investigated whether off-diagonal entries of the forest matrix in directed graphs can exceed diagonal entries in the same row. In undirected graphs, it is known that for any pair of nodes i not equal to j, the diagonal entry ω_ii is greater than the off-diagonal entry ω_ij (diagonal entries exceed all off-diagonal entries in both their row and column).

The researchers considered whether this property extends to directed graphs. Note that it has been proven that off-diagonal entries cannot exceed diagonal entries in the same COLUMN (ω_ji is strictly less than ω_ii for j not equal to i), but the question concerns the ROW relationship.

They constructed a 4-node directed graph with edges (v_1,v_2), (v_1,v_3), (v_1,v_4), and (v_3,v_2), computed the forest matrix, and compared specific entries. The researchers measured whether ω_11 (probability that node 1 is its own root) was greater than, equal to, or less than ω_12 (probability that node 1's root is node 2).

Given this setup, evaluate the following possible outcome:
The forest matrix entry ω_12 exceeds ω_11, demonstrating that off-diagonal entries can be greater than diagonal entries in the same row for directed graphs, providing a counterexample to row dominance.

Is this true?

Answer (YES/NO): YES